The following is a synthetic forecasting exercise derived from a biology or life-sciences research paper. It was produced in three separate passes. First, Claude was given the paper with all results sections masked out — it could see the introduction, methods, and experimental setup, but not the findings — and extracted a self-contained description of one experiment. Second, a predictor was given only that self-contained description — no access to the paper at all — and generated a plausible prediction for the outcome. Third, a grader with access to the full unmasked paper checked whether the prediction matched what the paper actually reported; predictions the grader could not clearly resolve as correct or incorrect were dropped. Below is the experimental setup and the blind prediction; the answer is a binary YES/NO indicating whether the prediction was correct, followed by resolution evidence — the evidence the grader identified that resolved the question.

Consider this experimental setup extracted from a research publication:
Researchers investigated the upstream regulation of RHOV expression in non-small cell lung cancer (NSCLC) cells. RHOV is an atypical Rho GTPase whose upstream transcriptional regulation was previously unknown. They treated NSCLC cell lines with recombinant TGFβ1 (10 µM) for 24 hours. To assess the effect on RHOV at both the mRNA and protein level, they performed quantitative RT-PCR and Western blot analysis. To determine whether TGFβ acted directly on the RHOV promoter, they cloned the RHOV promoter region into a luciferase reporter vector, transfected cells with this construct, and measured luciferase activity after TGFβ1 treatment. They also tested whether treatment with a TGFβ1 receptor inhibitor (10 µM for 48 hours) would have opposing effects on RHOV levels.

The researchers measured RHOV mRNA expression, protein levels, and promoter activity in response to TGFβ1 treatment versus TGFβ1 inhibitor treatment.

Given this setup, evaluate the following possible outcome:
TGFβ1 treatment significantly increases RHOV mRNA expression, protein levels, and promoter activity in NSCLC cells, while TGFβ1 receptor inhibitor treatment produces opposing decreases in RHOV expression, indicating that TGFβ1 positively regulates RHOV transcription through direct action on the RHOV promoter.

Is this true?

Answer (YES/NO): NO